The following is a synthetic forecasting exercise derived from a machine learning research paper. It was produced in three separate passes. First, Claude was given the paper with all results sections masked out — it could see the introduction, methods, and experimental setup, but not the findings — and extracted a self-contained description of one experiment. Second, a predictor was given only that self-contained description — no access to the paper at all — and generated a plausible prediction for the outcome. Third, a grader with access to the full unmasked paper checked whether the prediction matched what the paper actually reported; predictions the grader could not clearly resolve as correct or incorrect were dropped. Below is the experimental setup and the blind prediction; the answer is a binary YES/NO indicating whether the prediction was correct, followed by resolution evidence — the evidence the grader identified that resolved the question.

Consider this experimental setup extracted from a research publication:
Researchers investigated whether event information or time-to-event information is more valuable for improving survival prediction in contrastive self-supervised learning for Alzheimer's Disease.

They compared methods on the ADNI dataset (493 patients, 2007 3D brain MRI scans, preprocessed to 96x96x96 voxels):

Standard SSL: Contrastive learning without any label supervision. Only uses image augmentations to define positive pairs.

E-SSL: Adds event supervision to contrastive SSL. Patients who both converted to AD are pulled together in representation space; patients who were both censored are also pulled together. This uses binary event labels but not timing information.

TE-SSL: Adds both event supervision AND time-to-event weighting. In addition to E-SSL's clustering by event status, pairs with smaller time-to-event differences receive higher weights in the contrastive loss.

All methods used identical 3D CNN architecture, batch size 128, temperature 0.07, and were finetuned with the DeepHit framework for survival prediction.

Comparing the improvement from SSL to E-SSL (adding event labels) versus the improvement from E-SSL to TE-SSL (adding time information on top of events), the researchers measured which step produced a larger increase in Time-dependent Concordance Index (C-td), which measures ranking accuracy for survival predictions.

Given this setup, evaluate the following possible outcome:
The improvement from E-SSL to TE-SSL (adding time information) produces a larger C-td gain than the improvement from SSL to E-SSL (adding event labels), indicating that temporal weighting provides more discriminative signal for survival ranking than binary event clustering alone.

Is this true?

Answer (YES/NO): NO